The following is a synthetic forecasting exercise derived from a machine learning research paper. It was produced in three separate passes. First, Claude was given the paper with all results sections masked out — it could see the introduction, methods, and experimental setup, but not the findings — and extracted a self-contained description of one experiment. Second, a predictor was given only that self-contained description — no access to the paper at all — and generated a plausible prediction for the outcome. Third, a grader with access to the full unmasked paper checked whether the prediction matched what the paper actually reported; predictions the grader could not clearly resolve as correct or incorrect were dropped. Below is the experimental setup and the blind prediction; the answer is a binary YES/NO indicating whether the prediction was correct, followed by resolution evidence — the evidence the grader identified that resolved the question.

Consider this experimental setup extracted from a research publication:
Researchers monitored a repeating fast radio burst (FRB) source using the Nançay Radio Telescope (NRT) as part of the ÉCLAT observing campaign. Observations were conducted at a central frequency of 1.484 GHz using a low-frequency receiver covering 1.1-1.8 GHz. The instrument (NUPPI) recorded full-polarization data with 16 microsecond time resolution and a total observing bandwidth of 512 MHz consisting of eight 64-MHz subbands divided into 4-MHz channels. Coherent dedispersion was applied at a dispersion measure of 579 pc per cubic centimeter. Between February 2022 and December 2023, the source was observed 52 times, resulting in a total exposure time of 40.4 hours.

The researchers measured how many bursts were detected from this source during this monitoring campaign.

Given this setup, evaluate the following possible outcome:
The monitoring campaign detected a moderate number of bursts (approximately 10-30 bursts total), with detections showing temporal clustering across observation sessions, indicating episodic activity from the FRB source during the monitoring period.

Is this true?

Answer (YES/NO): NO